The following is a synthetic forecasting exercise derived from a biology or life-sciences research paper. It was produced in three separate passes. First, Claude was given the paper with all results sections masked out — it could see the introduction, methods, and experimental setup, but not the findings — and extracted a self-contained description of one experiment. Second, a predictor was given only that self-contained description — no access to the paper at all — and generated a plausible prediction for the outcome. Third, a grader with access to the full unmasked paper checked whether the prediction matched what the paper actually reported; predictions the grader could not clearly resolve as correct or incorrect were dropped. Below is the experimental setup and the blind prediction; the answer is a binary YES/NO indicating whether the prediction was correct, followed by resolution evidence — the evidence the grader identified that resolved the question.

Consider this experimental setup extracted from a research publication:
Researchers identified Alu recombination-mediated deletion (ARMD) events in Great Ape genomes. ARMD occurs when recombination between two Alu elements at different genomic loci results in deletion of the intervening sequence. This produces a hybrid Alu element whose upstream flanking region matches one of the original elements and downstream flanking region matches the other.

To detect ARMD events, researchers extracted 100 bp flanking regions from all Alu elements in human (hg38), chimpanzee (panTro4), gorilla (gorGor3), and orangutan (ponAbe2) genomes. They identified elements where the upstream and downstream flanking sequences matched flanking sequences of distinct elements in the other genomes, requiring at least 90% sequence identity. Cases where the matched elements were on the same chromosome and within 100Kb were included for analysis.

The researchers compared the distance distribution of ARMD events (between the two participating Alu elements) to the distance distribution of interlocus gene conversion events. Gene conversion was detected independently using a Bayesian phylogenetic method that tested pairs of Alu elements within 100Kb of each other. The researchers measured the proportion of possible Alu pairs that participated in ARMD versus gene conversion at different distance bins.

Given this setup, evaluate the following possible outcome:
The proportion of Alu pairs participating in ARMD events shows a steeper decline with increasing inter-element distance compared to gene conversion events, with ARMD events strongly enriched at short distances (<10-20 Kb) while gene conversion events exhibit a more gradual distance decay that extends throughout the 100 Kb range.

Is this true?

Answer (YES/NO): NO